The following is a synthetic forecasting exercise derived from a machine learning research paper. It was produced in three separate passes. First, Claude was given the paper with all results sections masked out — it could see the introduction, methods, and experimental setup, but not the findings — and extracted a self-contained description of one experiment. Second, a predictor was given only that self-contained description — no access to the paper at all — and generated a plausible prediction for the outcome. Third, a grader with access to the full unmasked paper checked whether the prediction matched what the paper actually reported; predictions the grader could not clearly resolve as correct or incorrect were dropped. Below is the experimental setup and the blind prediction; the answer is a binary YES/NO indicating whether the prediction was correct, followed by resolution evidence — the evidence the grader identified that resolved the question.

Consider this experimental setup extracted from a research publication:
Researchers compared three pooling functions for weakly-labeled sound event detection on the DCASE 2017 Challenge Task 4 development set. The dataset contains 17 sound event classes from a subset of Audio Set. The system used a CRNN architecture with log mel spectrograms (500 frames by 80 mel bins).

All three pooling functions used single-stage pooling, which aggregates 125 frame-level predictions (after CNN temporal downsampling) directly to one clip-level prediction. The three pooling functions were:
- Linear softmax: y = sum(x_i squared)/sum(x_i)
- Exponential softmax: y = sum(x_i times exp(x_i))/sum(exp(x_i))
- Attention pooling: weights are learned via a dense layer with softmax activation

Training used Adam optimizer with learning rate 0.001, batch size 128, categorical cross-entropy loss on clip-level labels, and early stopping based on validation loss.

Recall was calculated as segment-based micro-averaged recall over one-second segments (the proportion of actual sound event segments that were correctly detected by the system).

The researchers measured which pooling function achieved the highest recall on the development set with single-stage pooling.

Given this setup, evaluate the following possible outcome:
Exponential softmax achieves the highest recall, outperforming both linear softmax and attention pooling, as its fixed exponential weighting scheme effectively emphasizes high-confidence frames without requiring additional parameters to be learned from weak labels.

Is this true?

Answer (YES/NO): NO